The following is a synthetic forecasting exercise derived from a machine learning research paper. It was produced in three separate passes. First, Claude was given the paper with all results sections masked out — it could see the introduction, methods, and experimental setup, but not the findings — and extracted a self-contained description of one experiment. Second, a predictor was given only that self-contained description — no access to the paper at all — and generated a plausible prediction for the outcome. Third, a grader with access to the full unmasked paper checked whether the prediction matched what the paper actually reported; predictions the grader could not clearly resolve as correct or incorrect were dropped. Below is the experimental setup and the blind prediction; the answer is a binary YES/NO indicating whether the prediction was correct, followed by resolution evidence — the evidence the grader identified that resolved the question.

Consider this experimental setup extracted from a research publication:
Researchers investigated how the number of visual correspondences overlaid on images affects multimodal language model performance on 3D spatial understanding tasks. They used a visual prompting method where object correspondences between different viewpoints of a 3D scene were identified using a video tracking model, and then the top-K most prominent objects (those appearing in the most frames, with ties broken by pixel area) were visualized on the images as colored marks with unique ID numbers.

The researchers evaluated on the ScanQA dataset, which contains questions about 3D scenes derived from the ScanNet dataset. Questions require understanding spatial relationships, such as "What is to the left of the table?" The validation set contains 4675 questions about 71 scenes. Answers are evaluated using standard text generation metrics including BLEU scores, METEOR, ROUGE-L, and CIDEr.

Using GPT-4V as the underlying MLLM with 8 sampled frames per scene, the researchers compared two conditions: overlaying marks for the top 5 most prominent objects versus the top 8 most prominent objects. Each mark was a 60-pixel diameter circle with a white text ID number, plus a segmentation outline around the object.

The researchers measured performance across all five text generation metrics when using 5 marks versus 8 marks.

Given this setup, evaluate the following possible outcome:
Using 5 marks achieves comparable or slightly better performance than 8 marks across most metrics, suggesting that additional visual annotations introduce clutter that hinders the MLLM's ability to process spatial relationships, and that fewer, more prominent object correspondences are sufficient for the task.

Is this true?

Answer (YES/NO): NO